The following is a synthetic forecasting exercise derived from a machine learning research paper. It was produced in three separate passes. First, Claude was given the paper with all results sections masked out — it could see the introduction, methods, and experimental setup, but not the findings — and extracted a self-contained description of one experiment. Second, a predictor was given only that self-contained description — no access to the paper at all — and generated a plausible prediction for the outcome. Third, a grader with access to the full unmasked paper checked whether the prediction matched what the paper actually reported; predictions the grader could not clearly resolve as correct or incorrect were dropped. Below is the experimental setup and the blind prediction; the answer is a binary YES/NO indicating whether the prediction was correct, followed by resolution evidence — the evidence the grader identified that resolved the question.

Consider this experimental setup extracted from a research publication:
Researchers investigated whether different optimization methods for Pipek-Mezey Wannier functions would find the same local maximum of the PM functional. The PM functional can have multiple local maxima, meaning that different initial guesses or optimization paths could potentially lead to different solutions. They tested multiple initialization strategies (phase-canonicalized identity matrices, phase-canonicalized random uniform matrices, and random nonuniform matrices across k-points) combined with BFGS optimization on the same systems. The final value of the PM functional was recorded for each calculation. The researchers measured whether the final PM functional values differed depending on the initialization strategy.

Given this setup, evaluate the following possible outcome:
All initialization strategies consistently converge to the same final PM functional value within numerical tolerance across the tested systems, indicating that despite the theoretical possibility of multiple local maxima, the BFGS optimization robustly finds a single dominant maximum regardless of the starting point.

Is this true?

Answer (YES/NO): YES